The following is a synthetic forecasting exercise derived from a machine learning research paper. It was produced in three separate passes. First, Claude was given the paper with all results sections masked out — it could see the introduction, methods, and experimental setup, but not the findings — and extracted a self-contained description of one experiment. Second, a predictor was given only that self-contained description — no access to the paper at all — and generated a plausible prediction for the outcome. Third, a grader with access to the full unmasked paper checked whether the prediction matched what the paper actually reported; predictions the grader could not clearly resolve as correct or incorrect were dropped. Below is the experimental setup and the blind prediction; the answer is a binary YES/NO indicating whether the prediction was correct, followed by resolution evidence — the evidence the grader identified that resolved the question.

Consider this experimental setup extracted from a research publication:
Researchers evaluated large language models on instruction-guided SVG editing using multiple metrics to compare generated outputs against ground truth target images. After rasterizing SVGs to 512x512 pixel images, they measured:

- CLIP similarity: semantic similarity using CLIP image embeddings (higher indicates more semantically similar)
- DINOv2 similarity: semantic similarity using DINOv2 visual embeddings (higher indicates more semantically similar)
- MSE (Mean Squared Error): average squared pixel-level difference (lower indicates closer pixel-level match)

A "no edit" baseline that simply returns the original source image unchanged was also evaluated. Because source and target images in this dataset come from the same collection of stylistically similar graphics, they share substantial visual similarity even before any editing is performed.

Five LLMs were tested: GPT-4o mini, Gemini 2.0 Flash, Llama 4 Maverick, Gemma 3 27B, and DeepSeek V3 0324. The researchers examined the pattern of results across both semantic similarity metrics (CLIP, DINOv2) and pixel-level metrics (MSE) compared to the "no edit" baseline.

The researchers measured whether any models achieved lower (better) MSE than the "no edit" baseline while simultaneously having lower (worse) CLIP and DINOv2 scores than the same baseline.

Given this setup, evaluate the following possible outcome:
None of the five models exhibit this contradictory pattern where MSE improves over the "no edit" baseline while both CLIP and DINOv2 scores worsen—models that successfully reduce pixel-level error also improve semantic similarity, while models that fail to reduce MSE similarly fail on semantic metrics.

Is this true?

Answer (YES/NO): NO